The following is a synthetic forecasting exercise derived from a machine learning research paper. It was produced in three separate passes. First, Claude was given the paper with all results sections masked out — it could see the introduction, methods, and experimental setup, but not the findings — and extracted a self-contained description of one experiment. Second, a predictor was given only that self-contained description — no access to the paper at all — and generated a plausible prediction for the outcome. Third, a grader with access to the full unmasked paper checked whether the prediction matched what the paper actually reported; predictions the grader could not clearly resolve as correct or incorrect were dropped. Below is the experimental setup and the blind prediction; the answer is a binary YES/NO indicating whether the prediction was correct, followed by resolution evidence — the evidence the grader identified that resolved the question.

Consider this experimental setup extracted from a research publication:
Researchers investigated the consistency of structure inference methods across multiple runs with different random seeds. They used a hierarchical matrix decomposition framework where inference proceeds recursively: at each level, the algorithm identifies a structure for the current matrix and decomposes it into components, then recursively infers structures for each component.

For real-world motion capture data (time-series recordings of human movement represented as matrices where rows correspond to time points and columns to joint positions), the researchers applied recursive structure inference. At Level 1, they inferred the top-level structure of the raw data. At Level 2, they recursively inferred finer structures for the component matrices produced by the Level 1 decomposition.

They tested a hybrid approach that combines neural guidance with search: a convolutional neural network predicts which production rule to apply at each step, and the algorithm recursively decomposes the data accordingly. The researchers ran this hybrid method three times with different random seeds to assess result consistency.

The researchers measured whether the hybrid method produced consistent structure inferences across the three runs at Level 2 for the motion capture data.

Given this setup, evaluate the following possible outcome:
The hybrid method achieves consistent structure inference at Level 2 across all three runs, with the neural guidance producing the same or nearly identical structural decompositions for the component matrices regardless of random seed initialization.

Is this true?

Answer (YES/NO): NO